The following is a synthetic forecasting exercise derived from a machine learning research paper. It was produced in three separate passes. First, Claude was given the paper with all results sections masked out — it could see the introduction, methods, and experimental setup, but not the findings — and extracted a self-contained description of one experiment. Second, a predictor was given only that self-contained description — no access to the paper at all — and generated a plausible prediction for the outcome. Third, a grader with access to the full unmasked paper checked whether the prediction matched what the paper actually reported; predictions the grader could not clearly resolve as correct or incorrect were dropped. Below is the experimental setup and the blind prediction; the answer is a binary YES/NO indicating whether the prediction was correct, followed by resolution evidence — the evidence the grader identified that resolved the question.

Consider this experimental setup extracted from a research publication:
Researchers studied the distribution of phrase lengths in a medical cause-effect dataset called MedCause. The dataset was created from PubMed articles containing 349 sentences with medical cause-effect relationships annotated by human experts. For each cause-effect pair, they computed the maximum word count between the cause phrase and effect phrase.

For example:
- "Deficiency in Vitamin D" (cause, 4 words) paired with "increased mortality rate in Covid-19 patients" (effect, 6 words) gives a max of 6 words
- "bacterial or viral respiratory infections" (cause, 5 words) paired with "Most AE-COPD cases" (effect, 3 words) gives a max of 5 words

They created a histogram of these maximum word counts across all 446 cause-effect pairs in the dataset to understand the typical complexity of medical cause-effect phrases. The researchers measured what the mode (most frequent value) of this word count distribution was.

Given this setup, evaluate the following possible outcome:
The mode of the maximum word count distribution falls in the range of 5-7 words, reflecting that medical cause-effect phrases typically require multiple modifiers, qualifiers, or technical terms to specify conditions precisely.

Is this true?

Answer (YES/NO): YES